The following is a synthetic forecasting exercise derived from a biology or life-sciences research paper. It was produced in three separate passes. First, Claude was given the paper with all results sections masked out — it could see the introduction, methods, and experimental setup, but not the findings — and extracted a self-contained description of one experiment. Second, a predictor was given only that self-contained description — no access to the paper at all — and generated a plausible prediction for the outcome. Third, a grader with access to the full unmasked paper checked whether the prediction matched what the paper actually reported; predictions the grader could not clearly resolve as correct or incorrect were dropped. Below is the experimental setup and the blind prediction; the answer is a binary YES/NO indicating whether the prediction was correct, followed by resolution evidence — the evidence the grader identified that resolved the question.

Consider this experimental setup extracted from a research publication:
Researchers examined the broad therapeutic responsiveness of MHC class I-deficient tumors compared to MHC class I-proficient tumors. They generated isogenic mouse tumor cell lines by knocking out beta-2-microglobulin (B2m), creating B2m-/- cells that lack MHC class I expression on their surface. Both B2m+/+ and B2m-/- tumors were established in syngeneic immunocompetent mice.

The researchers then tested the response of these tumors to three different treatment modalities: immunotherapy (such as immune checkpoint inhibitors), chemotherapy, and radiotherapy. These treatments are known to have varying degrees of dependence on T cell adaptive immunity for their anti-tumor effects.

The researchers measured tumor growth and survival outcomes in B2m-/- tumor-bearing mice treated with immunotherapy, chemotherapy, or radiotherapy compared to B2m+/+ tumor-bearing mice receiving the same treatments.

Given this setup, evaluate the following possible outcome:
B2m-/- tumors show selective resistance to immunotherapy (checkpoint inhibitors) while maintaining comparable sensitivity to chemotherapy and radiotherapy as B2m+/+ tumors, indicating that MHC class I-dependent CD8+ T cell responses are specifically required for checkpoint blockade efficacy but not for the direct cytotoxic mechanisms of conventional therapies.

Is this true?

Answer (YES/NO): NO